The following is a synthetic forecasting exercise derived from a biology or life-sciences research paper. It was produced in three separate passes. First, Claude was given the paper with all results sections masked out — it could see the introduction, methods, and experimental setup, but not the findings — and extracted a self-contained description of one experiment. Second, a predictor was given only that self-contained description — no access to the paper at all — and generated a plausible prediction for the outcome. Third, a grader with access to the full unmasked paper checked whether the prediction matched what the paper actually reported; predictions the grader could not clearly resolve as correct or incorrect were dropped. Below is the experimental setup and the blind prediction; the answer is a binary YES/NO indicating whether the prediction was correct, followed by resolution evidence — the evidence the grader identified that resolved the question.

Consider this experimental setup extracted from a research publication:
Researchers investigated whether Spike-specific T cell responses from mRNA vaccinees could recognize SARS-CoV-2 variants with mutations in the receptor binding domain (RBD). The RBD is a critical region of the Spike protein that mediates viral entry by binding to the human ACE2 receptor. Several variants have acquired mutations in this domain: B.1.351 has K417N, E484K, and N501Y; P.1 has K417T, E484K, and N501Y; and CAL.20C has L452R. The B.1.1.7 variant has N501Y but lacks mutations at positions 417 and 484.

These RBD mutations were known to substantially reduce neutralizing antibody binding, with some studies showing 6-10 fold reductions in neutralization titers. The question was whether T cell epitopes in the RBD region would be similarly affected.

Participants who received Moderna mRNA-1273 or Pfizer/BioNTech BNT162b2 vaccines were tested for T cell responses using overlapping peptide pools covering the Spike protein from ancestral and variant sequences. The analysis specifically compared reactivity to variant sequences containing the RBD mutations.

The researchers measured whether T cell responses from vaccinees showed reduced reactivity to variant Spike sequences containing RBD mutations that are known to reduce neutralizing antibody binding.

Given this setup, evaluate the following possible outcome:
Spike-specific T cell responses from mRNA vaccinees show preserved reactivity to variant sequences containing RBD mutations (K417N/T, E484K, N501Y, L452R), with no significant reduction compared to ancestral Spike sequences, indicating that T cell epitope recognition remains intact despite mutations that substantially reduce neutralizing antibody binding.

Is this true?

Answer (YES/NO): NO